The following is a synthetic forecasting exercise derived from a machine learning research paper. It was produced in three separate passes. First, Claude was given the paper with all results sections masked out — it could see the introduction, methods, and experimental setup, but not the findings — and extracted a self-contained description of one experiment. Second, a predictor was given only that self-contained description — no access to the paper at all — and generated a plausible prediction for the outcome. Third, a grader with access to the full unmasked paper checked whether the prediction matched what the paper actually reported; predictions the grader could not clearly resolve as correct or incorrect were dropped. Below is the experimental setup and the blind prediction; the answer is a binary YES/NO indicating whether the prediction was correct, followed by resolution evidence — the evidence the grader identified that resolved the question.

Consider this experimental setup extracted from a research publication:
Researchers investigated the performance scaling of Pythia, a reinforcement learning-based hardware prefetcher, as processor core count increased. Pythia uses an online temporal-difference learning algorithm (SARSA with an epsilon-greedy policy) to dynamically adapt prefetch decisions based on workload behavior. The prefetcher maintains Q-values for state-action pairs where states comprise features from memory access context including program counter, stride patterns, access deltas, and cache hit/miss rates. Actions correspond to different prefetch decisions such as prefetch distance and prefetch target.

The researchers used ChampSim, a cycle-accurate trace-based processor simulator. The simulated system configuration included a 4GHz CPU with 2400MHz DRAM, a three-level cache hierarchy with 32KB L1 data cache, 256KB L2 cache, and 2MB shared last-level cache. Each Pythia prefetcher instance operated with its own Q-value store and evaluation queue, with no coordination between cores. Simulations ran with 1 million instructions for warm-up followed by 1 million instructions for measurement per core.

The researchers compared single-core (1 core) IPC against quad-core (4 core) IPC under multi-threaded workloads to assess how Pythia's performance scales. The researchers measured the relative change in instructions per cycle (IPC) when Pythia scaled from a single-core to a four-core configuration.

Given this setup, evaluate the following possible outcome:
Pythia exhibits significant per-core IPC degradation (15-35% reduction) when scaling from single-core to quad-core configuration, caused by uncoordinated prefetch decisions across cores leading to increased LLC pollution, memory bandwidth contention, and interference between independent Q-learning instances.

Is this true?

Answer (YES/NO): NO